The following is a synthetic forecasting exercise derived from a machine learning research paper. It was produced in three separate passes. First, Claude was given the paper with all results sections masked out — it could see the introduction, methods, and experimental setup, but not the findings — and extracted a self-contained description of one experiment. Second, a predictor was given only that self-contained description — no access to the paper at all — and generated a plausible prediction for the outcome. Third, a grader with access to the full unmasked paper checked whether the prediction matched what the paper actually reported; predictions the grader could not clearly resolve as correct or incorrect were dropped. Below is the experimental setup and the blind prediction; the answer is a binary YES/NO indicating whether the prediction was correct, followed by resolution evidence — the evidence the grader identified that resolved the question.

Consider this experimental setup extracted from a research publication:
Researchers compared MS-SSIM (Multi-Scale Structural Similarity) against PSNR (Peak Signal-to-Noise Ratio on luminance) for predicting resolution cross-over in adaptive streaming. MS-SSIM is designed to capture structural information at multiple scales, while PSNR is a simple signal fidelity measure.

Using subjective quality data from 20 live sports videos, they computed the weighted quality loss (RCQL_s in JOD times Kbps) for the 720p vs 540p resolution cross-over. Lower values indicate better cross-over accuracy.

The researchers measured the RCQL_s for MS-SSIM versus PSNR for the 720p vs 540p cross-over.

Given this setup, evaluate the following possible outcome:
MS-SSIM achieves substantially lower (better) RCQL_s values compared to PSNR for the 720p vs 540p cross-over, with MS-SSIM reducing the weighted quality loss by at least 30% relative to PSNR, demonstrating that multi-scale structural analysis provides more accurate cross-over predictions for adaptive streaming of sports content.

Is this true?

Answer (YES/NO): NO